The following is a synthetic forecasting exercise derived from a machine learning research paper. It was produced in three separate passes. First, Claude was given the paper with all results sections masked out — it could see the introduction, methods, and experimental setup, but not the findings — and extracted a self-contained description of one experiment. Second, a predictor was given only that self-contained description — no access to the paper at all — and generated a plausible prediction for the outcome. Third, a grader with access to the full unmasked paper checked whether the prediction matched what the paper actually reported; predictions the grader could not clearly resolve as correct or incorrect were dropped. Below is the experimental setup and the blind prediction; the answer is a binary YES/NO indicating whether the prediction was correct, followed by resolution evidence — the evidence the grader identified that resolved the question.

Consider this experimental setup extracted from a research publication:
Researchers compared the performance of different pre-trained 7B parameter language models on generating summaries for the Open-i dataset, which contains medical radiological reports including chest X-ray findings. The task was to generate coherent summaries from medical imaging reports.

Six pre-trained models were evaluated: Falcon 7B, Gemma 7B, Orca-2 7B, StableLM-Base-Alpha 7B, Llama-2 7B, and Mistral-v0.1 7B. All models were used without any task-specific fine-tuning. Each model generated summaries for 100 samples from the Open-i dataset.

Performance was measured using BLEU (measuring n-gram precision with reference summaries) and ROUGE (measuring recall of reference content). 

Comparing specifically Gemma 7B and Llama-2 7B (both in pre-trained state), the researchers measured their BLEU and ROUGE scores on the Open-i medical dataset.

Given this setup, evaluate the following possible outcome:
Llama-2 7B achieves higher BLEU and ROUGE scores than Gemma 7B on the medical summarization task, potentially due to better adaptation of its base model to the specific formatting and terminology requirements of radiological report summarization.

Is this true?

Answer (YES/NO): YES